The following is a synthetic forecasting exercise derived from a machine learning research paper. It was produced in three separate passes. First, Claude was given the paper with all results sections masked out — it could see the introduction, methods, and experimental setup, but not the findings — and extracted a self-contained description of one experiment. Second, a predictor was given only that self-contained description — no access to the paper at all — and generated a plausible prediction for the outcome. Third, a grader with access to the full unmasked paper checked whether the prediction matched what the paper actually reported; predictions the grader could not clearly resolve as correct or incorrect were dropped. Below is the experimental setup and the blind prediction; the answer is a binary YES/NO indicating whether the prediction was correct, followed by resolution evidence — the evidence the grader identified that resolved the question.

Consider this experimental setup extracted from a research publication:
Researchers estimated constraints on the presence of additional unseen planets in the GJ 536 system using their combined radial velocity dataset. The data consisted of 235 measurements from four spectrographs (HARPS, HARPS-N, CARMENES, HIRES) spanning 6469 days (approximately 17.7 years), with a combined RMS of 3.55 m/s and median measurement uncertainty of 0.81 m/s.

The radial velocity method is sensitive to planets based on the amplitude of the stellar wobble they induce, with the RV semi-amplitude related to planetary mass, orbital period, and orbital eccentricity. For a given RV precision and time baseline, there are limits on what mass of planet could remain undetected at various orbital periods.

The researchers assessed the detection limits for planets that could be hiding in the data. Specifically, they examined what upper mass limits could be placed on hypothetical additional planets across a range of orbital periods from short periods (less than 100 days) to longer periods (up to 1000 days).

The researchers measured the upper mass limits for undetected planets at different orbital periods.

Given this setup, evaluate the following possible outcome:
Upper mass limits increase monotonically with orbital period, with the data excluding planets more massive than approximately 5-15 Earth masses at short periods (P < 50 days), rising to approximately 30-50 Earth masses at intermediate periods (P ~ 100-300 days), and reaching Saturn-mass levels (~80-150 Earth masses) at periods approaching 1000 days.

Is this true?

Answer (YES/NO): NO